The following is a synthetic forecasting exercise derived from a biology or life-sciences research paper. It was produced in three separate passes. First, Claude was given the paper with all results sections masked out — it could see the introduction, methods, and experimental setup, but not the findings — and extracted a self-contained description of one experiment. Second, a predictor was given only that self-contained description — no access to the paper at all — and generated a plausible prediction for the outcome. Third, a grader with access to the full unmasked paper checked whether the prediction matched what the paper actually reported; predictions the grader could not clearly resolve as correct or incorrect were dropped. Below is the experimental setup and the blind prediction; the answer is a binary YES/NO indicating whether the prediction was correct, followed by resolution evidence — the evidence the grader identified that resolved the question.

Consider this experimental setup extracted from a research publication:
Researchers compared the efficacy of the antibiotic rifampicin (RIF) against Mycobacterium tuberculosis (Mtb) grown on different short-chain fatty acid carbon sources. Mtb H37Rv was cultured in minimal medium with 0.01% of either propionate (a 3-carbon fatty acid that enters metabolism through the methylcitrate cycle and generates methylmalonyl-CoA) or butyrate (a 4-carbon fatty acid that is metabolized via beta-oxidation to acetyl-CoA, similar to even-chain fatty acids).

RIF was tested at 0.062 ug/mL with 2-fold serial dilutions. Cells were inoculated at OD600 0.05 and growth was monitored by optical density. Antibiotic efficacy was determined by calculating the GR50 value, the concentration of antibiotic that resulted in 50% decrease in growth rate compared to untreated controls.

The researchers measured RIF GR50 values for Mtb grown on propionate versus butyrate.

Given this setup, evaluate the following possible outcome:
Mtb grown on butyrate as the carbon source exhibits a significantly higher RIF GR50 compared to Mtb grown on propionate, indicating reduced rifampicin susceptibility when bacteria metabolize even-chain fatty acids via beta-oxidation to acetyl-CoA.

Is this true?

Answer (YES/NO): NO